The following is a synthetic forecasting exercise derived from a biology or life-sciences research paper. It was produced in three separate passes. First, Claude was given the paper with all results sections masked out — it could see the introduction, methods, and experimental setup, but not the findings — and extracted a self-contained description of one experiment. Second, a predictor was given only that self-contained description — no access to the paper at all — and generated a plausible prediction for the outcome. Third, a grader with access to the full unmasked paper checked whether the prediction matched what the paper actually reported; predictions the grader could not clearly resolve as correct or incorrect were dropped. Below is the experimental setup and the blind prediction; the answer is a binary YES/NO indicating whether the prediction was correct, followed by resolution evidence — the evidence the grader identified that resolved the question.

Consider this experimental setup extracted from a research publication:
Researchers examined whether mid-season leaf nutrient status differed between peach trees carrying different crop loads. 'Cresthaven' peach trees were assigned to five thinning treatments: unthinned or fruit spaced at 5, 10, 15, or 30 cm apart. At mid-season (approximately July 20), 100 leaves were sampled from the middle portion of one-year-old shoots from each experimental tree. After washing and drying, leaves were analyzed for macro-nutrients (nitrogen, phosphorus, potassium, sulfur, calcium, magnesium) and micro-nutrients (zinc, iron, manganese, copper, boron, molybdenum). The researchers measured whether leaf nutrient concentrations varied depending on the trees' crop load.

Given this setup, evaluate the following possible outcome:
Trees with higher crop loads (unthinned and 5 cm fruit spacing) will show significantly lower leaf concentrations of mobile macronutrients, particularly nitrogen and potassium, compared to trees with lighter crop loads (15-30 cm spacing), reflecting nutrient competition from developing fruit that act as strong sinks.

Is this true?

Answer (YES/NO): NO